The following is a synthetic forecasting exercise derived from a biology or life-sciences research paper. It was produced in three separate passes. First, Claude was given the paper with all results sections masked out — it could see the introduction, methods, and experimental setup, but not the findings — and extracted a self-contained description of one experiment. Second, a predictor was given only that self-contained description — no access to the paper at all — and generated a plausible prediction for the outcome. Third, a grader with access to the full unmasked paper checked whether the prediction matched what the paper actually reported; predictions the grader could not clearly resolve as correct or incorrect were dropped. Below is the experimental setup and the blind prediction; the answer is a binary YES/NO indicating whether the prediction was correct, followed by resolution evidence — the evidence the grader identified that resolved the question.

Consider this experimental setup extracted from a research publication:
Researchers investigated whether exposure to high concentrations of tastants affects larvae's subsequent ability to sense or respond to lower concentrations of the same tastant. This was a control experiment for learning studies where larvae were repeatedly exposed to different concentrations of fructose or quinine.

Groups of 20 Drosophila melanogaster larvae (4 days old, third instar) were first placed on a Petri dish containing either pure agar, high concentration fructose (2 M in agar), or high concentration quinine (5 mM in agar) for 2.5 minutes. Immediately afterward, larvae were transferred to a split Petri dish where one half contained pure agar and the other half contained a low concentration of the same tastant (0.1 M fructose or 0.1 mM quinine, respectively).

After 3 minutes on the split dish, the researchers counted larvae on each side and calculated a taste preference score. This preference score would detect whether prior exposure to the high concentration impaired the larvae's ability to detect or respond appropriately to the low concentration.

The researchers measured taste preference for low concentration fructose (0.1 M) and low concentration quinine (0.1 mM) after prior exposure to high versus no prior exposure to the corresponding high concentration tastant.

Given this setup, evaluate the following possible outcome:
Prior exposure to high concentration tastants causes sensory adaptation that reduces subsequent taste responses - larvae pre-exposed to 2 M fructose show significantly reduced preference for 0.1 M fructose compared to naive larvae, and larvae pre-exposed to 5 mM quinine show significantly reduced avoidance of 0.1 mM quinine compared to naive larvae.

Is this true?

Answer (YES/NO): NO